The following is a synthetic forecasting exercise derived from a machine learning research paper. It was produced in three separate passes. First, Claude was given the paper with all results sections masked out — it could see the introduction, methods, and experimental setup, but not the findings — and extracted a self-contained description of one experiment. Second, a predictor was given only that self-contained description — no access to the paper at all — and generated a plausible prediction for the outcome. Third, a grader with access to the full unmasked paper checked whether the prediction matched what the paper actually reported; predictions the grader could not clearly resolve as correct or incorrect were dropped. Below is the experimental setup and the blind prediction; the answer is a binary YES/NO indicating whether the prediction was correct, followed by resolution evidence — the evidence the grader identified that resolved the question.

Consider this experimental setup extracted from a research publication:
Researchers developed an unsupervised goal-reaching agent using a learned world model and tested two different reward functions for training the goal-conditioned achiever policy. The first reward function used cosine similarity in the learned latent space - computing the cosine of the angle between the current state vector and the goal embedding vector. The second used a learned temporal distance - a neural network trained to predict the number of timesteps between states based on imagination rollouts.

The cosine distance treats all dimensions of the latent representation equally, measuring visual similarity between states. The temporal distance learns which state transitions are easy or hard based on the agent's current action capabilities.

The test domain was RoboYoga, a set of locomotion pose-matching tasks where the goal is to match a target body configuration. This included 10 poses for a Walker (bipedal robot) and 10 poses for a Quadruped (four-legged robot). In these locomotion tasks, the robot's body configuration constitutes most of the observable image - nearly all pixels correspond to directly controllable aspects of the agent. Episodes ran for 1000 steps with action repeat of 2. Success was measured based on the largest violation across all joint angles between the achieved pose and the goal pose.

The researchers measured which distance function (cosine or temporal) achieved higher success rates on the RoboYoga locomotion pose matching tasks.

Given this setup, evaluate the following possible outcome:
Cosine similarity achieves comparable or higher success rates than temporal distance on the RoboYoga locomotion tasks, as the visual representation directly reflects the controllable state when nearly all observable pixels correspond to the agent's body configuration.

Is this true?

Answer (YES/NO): YES